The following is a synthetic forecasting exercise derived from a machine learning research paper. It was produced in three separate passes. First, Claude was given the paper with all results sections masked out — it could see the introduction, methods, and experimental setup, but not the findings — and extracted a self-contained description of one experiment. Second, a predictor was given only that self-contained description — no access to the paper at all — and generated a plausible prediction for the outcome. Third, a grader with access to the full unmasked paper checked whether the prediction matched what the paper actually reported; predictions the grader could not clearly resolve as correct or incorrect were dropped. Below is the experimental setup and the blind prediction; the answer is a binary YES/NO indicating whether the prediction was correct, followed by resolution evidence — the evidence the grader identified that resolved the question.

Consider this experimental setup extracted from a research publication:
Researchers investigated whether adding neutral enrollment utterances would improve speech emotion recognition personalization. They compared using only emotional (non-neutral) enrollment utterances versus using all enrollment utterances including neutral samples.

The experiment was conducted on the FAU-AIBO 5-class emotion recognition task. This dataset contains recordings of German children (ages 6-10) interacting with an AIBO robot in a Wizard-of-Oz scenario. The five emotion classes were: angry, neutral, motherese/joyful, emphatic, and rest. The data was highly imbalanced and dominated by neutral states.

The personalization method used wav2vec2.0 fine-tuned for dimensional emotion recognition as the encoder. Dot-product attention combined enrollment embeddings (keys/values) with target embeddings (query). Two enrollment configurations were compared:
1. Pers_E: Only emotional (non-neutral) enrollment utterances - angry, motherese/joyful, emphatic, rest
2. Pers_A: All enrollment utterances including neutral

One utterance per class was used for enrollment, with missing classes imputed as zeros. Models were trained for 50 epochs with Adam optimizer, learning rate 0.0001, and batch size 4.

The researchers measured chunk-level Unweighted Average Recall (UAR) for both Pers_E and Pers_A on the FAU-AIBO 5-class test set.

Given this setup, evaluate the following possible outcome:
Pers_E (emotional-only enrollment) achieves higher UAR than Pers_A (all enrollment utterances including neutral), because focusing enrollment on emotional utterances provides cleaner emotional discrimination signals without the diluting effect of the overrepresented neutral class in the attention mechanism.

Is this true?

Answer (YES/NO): NO